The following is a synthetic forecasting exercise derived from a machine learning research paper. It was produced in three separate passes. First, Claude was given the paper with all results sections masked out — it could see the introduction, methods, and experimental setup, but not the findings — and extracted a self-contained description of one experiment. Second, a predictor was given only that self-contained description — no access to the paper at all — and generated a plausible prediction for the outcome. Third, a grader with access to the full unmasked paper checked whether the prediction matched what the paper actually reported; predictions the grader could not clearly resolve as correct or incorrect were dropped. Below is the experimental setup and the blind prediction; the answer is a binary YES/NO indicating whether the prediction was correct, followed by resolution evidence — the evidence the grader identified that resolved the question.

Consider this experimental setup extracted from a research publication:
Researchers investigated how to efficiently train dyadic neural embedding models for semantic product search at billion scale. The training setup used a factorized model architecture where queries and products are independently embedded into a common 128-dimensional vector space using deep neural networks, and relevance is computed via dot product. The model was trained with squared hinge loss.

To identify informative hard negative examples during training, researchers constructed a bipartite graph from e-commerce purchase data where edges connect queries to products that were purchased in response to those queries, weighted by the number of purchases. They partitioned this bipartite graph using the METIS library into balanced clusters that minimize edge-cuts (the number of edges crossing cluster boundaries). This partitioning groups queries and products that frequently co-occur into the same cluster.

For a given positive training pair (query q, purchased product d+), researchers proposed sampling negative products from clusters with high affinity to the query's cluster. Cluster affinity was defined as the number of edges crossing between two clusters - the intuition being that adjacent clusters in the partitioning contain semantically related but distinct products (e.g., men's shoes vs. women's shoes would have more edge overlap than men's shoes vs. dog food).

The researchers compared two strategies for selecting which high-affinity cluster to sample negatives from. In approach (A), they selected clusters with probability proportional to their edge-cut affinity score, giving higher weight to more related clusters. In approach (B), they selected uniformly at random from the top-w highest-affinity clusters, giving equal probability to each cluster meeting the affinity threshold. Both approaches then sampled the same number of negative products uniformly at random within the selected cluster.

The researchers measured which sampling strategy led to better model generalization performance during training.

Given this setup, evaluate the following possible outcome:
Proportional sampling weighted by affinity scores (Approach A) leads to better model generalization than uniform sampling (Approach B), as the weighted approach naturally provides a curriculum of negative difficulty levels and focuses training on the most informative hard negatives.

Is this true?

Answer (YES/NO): NO